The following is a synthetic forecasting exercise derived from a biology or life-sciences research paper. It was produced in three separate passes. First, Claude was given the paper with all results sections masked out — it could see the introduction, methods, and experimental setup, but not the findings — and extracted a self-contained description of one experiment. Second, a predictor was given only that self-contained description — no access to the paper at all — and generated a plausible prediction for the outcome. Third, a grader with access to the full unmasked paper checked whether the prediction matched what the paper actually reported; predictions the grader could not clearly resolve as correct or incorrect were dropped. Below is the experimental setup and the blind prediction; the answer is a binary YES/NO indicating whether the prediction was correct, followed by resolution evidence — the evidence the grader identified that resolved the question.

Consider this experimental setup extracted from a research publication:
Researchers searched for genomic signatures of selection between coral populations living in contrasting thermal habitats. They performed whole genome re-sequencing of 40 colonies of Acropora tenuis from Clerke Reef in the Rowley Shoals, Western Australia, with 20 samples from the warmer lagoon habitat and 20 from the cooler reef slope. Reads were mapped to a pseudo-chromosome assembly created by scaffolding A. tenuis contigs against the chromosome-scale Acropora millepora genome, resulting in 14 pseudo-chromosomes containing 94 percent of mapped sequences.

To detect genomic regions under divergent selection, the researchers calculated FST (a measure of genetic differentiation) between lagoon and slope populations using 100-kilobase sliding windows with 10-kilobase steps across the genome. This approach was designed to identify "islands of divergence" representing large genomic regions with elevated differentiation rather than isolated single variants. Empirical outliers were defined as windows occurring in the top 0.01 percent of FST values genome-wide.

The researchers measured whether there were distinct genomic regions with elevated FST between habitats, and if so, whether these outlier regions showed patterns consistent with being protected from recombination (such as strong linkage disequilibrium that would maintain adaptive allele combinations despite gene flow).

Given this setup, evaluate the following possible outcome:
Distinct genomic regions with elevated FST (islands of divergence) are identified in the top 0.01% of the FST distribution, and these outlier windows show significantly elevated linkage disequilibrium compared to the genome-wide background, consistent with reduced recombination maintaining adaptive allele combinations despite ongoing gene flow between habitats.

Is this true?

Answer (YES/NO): YES